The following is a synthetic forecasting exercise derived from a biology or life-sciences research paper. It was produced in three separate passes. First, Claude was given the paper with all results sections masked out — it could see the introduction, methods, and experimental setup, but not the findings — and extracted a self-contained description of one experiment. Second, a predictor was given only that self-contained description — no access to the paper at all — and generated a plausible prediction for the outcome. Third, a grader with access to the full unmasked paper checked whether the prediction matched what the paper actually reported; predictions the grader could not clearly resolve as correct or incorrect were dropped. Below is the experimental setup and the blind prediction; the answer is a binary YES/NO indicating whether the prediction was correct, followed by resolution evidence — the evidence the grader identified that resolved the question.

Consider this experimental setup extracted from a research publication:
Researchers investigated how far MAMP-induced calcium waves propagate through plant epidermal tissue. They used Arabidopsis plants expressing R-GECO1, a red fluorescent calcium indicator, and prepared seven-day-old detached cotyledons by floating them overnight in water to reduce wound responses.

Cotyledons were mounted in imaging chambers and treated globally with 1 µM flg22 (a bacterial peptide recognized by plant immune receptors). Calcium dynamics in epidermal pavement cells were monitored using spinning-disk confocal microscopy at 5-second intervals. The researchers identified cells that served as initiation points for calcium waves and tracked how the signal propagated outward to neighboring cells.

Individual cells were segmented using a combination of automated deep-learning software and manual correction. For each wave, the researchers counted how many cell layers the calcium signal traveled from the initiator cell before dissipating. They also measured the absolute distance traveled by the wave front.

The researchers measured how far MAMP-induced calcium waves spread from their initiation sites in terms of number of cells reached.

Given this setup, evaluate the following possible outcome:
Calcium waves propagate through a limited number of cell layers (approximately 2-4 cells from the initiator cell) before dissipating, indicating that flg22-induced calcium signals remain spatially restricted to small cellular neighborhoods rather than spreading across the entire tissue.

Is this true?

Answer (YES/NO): YES